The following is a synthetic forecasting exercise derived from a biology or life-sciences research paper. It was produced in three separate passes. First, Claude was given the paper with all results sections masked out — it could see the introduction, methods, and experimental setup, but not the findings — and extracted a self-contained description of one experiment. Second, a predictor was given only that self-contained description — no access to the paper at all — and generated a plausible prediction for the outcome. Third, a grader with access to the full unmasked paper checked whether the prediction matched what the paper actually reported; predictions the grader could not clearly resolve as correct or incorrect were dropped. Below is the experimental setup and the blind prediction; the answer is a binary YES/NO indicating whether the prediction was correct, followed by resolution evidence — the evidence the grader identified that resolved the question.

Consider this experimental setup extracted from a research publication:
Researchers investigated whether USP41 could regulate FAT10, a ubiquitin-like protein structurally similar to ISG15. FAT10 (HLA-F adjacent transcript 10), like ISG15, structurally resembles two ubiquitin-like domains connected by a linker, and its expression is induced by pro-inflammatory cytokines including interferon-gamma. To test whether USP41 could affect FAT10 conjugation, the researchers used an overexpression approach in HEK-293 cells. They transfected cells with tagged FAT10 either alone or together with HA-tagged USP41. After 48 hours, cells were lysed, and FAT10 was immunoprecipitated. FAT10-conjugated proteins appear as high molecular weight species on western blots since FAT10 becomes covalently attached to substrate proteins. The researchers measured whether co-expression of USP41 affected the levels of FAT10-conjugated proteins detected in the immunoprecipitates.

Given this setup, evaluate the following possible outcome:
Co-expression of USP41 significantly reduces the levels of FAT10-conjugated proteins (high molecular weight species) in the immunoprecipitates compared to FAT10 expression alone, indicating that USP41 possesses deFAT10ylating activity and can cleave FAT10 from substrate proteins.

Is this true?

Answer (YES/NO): NO